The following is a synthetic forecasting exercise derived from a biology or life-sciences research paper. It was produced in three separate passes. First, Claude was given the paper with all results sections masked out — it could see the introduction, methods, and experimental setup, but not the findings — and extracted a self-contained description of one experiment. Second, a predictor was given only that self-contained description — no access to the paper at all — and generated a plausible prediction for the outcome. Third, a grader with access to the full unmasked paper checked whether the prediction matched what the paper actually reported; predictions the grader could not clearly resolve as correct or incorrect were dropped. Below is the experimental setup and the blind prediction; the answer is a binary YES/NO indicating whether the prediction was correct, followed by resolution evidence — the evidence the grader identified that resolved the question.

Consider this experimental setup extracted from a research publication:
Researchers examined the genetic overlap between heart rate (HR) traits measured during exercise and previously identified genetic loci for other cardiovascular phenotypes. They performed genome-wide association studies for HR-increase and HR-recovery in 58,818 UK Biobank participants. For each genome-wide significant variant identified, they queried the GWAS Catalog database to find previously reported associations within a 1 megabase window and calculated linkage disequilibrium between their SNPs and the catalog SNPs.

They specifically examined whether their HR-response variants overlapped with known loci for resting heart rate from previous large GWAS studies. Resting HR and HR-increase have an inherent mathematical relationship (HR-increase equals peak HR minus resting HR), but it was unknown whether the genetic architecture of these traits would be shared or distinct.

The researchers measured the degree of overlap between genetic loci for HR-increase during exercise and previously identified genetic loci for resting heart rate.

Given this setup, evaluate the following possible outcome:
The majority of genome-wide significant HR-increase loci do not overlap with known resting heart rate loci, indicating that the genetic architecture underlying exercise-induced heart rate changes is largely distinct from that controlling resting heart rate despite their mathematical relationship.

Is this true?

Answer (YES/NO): NO